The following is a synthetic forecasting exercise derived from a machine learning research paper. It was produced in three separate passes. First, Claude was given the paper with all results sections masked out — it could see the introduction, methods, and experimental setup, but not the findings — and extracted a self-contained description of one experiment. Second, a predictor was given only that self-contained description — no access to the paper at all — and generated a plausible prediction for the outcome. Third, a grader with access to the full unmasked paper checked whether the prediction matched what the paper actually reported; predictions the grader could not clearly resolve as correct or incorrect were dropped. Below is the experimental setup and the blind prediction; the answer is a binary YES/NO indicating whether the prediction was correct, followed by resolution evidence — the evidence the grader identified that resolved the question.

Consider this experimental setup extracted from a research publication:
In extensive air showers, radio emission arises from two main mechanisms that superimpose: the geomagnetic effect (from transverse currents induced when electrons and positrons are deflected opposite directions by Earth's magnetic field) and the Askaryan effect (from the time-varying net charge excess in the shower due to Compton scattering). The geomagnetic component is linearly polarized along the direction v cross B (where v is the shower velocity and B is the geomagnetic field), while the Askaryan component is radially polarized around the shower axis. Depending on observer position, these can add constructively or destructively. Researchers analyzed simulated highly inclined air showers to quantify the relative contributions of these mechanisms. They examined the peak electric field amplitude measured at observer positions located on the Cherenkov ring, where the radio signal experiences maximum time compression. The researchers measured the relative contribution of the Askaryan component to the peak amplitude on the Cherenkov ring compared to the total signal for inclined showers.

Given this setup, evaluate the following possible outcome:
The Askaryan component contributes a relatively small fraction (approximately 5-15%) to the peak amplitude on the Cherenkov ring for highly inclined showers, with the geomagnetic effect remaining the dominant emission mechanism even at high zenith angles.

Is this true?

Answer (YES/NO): YES